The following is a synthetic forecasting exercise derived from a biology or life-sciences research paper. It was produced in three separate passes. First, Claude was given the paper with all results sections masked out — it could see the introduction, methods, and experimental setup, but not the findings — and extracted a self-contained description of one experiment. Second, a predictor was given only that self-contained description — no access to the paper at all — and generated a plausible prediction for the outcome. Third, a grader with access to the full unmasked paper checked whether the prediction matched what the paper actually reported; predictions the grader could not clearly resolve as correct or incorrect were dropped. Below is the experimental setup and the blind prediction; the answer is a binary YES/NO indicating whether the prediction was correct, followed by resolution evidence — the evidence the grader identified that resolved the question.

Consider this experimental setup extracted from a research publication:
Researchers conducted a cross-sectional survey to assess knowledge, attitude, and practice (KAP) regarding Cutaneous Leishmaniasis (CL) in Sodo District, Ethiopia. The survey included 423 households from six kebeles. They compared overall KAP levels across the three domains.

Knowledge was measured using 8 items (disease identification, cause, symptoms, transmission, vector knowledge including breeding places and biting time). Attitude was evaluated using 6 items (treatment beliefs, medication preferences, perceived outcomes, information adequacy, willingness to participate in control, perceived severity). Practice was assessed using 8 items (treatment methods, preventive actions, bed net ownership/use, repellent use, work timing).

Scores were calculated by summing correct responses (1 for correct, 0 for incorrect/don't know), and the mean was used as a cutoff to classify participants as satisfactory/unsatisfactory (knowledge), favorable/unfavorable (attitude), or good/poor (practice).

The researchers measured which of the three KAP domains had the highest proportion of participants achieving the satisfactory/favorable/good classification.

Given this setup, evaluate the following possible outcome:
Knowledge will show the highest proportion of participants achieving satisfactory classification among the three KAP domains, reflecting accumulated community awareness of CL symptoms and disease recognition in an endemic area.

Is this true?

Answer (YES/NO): YES